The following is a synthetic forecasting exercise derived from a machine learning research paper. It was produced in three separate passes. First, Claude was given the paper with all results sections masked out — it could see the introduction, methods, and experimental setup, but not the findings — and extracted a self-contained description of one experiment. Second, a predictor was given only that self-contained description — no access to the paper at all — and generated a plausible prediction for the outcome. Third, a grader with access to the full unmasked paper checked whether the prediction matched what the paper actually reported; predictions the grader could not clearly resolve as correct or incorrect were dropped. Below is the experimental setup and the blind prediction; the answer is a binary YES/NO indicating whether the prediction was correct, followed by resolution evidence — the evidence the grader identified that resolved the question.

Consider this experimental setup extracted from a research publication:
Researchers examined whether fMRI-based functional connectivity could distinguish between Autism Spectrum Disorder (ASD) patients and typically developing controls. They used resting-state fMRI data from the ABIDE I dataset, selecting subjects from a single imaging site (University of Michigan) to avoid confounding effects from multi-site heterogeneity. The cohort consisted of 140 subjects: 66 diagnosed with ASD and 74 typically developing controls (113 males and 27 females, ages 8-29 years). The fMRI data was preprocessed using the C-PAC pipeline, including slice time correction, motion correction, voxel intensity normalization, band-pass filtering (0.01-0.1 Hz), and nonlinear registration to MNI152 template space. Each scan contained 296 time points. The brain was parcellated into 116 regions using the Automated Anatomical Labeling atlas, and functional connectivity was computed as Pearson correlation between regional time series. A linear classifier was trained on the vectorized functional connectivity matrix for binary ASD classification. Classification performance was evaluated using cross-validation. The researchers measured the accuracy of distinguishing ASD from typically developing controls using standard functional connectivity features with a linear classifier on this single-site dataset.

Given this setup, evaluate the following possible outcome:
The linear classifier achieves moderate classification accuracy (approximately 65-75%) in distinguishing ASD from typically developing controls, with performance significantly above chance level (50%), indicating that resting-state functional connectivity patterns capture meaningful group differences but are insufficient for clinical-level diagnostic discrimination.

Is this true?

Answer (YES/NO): NO